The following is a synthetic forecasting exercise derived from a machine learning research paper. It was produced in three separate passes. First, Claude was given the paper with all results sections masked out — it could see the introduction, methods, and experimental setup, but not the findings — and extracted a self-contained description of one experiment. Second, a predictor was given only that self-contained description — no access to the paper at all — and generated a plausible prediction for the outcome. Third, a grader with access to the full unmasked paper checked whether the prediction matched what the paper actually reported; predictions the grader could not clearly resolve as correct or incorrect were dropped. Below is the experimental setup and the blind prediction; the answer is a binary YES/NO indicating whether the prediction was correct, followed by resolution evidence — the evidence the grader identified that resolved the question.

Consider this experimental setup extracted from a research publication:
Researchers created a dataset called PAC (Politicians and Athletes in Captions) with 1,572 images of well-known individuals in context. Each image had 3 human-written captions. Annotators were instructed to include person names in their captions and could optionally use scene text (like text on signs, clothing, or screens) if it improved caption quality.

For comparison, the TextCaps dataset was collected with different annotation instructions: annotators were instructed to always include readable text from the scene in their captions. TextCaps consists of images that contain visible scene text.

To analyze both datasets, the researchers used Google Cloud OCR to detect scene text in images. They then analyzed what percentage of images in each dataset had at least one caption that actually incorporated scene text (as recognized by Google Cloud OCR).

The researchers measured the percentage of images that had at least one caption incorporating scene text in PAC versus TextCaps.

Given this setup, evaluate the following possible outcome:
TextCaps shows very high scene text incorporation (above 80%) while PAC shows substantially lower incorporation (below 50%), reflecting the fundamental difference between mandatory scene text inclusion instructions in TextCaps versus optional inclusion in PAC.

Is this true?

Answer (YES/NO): YES